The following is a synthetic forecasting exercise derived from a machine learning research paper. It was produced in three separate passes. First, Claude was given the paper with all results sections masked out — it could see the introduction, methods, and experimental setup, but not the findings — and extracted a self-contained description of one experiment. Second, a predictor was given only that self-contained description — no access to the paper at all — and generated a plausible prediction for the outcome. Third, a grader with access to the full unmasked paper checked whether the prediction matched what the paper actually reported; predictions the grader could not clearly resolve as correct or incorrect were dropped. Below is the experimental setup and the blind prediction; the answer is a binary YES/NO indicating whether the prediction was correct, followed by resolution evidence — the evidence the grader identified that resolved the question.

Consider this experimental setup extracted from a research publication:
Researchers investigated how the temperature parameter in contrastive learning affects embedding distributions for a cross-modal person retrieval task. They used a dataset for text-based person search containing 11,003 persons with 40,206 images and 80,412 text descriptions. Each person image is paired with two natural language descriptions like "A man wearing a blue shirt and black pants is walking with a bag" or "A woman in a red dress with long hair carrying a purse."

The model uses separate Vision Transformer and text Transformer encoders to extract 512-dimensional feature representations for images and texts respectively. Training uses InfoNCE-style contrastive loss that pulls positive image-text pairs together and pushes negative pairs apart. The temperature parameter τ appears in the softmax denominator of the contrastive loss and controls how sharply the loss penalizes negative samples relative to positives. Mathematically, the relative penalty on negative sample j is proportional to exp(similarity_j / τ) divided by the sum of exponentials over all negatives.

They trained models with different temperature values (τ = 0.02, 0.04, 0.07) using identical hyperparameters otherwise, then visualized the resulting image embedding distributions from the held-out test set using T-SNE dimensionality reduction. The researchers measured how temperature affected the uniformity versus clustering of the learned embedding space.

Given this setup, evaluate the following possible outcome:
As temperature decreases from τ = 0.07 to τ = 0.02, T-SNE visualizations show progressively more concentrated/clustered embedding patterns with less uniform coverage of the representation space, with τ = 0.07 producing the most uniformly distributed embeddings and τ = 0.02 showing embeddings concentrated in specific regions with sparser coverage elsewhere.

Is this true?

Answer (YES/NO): NO